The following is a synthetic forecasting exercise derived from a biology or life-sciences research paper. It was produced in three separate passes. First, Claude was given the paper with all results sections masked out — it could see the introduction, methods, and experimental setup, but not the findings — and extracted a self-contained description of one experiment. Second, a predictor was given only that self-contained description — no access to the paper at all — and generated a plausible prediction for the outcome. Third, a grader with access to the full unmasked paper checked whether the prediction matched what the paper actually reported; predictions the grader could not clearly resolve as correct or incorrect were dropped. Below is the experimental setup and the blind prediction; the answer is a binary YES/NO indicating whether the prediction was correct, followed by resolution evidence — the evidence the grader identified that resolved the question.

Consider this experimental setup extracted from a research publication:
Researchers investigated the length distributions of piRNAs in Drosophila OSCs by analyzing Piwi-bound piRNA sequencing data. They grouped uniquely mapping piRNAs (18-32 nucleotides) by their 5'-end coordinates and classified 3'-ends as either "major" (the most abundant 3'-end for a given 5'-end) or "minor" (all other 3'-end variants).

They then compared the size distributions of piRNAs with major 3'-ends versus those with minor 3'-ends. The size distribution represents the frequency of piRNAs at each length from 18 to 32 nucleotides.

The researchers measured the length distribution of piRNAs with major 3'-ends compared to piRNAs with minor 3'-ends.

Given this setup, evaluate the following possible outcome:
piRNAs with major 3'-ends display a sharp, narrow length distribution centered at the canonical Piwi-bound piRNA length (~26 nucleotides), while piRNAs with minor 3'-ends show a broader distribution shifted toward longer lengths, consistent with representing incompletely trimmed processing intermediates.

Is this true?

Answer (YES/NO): NO